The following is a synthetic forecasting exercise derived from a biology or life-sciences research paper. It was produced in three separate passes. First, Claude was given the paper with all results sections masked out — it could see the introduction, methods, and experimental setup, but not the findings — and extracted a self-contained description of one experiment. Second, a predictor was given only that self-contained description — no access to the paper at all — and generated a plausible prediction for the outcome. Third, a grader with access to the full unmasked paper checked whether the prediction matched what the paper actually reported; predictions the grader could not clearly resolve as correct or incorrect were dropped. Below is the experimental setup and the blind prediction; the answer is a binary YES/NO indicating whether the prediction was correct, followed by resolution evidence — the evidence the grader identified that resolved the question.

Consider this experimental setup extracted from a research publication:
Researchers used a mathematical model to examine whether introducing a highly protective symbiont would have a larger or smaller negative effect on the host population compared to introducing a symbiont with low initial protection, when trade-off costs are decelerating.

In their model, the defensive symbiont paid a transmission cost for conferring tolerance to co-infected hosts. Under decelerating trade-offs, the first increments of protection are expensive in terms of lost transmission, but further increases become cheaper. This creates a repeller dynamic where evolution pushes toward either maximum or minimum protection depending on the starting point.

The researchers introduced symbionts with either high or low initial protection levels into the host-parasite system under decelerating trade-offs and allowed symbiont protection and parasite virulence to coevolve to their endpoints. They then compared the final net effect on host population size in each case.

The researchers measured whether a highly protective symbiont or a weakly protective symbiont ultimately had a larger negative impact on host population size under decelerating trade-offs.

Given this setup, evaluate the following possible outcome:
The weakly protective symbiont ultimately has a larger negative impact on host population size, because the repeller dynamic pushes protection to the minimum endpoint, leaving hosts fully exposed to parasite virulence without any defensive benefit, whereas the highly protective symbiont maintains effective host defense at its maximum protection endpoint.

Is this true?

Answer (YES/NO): NO